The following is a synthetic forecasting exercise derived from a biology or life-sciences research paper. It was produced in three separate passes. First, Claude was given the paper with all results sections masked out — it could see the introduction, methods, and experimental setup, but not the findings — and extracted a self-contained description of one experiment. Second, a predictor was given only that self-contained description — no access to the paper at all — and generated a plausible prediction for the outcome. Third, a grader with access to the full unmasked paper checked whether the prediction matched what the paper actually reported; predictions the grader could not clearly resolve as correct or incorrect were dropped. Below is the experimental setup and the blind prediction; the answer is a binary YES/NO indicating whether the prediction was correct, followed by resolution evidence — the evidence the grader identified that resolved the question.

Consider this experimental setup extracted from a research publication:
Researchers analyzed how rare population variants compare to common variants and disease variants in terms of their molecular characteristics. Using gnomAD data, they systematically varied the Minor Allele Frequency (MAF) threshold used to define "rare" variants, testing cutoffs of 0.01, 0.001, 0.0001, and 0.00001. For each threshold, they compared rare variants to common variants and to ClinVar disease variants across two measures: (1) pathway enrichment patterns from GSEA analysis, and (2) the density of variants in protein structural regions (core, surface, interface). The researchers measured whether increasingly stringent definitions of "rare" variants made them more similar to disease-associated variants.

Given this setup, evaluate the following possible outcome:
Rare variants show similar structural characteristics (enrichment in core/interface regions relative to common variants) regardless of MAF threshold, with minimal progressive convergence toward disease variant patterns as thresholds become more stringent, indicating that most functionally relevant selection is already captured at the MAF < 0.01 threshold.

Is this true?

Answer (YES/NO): NO